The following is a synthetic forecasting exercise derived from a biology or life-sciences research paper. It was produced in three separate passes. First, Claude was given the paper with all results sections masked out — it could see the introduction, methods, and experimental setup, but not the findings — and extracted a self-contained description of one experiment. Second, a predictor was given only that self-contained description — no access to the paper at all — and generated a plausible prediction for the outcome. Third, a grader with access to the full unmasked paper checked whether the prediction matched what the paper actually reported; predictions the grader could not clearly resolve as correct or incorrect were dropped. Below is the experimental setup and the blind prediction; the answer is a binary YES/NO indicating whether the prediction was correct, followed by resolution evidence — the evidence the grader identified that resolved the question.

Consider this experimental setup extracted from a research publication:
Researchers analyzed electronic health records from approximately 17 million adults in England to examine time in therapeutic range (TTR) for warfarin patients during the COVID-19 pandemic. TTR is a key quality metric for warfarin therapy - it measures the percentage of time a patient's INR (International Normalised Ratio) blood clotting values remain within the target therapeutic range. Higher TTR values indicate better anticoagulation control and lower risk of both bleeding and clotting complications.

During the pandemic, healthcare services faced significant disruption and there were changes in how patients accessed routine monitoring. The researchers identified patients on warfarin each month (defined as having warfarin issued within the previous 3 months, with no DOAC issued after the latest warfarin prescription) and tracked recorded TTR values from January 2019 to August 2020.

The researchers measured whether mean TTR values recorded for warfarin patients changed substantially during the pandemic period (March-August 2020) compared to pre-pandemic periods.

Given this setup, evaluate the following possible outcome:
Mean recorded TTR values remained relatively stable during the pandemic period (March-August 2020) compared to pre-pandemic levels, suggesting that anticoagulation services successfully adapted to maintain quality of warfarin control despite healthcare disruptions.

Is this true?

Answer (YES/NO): YES